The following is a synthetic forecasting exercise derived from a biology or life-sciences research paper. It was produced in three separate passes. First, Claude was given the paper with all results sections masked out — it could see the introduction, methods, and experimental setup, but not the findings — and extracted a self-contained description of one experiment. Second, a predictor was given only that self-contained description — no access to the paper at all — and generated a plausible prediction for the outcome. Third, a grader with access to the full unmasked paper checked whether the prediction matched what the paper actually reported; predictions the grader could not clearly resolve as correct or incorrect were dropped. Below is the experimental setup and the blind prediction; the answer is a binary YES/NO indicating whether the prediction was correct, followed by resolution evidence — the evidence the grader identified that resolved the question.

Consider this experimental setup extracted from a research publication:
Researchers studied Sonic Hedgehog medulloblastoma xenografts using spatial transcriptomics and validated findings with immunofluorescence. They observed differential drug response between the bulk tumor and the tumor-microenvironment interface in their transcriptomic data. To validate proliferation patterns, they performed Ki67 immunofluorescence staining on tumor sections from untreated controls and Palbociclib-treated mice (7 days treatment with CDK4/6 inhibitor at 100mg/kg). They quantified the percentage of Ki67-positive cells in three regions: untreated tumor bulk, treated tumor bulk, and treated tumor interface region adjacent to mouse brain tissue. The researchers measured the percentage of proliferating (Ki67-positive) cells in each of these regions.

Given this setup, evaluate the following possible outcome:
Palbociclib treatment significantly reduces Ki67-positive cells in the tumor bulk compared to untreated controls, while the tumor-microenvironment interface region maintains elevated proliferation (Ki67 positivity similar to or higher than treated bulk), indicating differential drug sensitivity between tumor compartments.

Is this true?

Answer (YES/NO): YES